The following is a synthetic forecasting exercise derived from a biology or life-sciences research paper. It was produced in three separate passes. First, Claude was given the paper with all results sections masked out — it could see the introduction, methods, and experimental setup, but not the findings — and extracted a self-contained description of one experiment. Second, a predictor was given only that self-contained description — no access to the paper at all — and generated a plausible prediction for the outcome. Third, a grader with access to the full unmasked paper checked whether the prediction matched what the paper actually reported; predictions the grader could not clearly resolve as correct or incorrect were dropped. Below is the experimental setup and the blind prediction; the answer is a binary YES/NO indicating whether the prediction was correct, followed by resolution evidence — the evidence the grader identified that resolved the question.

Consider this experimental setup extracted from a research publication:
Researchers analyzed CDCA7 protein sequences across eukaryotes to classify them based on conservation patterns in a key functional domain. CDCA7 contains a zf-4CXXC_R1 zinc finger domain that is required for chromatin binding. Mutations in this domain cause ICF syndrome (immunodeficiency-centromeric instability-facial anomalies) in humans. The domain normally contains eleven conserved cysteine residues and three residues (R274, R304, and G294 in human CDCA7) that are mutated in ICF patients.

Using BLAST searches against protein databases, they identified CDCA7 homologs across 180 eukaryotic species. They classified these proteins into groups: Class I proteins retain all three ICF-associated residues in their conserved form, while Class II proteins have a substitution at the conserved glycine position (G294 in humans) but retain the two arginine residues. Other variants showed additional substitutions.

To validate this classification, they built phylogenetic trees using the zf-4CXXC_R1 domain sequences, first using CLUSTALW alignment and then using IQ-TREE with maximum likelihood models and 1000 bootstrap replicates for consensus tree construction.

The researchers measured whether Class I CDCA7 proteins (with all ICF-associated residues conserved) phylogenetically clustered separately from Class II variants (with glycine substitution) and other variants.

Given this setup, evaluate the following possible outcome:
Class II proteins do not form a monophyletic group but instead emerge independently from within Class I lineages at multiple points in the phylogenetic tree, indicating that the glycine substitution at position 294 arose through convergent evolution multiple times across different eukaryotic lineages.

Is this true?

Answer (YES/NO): NO